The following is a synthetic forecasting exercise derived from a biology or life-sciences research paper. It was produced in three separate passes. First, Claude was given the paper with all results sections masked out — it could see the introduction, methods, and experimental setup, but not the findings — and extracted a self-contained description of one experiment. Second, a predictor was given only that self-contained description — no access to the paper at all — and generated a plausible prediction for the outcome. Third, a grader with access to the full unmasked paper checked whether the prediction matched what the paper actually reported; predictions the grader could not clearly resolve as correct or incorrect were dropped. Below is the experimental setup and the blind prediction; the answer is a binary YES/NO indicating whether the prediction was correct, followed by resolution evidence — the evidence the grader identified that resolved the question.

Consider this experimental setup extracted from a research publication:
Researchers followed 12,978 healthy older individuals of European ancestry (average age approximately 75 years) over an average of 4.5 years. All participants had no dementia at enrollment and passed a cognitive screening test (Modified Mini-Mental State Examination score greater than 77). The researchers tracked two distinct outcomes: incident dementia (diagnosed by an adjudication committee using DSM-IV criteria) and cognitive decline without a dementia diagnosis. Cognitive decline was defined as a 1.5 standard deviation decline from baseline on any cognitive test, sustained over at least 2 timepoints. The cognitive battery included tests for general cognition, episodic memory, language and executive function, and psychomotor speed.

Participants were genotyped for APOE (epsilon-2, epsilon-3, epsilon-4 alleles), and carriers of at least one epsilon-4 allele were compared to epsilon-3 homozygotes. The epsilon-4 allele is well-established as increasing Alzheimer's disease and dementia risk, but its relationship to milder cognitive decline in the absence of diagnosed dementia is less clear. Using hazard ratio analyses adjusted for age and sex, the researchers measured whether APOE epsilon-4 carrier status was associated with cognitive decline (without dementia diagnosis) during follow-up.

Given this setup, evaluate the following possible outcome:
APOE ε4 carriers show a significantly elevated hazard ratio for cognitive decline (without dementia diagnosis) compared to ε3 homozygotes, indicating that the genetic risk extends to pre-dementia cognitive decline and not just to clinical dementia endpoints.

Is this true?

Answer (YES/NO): YES